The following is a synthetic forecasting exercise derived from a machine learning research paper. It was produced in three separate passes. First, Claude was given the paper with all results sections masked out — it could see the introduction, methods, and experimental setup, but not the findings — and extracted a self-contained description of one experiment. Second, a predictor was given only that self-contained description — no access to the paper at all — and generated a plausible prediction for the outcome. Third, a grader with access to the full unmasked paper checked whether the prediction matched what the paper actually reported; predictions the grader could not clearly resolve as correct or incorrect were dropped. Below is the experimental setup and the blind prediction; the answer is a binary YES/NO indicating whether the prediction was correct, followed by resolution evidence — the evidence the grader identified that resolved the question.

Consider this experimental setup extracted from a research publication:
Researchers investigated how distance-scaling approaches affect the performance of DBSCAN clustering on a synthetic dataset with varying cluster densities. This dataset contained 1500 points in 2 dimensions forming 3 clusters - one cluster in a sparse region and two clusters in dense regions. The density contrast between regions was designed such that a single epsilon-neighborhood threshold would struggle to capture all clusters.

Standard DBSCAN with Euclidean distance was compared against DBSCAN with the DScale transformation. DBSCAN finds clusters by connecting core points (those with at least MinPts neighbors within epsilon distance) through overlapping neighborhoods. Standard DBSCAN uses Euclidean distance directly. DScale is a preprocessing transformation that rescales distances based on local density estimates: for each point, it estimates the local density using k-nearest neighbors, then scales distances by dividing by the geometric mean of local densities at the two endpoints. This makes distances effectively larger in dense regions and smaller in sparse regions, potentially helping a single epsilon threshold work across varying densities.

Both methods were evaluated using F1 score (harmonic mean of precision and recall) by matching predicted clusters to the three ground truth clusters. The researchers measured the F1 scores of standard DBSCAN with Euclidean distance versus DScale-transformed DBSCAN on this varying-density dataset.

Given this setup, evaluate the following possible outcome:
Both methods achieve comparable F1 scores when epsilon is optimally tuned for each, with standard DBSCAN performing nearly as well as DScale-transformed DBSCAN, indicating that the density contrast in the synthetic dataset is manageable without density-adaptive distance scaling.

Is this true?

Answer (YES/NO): NO